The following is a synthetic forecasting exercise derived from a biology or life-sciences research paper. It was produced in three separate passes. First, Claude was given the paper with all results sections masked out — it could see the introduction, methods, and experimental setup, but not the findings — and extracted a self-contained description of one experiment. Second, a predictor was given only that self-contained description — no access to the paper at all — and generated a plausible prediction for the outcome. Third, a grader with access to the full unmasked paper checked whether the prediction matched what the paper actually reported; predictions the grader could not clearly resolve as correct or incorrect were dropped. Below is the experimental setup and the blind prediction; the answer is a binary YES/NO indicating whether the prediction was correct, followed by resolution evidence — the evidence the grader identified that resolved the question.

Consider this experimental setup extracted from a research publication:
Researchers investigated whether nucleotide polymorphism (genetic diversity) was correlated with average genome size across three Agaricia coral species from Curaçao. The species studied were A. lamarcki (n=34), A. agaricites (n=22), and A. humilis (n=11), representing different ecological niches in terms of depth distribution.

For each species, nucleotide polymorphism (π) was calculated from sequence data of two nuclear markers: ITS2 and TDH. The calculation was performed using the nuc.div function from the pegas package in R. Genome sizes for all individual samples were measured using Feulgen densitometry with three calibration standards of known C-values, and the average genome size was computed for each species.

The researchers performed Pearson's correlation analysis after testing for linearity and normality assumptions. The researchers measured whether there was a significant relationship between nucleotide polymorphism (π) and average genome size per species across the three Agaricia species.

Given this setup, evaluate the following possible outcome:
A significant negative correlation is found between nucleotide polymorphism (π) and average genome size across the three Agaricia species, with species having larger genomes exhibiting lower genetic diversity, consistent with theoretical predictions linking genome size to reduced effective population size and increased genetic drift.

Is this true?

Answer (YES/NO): NO